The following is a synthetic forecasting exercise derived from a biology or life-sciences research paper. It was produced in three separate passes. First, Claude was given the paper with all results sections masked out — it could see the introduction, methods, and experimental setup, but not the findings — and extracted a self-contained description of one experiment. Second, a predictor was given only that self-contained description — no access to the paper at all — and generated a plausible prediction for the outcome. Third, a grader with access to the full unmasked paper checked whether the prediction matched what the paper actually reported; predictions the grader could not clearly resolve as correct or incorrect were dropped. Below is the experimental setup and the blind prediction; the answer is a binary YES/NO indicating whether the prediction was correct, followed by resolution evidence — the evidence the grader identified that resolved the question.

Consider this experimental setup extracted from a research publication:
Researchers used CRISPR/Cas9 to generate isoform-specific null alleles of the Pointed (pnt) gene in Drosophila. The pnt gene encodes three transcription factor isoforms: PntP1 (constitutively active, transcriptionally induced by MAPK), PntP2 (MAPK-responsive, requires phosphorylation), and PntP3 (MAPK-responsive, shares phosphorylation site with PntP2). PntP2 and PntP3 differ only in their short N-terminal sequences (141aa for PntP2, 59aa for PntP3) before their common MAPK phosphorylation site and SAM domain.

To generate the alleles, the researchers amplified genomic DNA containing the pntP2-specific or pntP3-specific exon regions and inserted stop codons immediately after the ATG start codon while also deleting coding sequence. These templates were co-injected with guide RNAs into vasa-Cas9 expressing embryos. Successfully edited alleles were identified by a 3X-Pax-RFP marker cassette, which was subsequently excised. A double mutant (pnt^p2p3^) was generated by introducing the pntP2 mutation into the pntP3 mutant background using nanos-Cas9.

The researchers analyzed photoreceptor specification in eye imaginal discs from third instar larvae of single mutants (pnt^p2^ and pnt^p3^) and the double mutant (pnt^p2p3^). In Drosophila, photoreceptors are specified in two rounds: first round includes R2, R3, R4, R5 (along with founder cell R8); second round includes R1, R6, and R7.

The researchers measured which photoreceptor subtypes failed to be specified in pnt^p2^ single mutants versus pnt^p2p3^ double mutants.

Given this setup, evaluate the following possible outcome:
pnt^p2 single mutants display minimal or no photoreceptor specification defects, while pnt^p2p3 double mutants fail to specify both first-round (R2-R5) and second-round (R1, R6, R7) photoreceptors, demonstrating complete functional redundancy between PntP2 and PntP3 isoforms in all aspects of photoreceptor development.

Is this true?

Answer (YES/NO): NO